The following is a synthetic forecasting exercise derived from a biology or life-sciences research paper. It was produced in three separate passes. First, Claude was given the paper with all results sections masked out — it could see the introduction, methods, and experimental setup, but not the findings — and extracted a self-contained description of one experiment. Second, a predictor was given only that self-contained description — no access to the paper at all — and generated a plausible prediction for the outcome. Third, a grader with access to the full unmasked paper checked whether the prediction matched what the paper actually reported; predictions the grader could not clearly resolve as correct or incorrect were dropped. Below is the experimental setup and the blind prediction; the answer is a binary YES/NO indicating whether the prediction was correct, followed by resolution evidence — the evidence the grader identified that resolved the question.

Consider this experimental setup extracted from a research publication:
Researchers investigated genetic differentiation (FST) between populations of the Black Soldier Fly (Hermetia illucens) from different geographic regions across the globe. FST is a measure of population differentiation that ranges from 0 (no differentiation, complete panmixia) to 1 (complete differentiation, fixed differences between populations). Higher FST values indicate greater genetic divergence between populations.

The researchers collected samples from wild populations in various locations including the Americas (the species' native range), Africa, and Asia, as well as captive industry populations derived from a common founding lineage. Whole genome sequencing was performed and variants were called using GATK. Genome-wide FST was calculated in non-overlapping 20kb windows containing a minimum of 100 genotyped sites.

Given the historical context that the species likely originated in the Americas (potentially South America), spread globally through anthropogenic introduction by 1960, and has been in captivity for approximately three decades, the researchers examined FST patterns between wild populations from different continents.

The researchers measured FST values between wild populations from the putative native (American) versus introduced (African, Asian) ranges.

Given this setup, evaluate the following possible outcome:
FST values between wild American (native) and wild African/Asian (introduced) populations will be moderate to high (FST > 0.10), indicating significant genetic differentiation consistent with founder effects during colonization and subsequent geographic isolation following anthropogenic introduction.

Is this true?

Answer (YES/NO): NO